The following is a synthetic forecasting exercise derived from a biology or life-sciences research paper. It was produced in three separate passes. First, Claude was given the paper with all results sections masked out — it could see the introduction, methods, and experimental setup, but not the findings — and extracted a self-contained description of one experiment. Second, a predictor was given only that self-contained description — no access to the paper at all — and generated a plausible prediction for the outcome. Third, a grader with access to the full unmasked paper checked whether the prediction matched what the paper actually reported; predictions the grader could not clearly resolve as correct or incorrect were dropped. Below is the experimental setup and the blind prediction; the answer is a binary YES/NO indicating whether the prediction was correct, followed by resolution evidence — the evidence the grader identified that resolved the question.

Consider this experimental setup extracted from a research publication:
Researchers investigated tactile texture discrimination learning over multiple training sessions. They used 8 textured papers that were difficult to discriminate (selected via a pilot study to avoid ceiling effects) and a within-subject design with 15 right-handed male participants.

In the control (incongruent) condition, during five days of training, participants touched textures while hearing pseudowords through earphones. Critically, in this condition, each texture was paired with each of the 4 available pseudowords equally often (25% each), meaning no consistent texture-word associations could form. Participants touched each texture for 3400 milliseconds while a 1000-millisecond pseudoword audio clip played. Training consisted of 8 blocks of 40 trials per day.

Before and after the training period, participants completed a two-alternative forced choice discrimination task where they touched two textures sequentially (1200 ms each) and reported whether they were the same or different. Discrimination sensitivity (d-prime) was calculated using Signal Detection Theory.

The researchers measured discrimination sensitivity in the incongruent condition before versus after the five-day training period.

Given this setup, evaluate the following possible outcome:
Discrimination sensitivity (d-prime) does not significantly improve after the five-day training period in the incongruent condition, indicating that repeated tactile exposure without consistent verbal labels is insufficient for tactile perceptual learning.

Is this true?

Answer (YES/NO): YES